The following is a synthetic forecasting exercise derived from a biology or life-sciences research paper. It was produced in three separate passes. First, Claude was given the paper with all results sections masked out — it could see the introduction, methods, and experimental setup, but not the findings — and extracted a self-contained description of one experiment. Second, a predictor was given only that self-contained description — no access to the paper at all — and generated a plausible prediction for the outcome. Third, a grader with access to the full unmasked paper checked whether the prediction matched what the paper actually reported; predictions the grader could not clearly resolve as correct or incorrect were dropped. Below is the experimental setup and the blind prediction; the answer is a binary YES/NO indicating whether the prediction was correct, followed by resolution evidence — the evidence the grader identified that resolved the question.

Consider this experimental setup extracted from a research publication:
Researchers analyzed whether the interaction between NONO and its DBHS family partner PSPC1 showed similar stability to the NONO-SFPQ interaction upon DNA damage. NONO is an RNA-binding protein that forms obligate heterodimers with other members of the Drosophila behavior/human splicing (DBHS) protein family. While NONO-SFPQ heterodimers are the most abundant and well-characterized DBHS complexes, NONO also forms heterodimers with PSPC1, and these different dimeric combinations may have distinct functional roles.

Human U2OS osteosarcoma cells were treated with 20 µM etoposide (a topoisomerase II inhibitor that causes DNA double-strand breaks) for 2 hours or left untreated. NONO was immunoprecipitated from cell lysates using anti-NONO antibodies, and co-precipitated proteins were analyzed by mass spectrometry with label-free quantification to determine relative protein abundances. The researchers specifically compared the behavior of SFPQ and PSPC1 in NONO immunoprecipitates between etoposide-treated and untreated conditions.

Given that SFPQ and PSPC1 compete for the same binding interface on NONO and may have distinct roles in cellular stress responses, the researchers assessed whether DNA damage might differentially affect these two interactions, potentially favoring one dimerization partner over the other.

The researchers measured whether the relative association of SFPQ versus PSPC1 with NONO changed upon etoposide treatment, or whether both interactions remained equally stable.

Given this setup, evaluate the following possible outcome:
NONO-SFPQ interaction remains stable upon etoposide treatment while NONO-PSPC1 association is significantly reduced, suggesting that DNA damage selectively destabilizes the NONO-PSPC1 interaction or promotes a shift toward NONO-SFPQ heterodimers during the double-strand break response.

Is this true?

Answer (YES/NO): NO